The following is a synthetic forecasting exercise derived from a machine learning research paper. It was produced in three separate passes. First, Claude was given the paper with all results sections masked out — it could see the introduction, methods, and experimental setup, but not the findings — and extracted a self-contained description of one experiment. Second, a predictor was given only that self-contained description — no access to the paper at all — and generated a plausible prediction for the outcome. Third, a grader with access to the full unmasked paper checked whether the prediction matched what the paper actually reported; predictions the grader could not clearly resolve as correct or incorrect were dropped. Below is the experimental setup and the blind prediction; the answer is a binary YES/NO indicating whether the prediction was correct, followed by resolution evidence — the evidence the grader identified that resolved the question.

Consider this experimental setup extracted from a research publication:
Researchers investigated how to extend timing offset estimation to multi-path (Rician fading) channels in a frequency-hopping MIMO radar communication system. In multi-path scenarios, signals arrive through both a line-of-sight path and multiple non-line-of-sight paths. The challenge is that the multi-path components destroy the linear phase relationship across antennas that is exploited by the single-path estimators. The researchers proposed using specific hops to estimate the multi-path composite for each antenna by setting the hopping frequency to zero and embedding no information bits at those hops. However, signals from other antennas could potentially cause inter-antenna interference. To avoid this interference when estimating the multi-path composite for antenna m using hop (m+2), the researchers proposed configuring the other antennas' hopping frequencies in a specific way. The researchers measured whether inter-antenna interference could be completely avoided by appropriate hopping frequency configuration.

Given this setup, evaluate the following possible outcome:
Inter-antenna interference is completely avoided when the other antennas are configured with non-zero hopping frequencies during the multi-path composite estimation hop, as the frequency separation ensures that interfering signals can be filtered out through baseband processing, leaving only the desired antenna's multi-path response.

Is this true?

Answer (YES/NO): NO